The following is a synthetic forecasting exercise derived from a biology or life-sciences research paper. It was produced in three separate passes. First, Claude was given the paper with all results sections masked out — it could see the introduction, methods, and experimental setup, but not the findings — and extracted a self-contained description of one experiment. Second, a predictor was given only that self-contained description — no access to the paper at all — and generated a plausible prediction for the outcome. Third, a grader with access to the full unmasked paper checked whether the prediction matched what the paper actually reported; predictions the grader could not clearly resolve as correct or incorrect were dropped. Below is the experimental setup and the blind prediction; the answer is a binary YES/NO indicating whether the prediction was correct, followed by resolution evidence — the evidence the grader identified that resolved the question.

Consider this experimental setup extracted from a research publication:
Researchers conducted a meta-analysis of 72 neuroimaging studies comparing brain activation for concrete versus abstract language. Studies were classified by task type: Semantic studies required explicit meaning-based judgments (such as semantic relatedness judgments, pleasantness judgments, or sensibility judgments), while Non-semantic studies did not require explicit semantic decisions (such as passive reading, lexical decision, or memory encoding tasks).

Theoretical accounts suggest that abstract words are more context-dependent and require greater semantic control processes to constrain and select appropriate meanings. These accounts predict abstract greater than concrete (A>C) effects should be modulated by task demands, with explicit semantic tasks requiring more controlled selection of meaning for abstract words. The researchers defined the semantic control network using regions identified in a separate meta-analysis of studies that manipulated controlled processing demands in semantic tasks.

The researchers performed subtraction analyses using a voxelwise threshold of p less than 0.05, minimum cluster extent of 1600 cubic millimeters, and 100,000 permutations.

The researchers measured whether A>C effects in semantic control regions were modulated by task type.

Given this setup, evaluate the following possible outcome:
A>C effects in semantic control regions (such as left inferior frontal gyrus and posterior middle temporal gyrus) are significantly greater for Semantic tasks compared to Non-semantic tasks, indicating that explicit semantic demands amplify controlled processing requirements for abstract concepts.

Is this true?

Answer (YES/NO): NO